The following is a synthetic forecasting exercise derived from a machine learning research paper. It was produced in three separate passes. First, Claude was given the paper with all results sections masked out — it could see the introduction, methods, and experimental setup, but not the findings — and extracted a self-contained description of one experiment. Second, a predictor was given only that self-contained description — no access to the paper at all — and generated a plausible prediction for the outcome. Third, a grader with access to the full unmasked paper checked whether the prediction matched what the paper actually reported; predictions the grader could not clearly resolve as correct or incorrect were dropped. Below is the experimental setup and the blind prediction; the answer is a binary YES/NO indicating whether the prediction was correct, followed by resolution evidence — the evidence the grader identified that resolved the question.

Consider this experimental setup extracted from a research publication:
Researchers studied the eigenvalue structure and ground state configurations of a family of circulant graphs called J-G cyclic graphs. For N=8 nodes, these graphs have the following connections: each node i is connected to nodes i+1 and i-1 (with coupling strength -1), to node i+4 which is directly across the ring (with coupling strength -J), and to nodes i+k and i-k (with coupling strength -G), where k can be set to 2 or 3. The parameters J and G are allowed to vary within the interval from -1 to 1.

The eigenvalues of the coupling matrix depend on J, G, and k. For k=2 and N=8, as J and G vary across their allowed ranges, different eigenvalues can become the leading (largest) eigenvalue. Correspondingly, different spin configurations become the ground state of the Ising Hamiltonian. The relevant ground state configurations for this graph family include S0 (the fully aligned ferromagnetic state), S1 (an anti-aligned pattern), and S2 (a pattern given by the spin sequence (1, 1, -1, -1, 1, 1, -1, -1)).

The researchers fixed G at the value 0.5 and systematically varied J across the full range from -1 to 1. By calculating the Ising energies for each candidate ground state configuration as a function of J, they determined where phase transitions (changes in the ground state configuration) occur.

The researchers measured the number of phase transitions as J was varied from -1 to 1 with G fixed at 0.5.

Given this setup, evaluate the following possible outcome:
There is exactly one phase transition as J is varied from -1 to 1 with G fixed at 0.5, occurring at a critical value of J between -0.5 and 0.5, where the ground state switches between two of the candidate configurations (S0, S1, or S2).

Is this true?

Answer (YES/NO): YES